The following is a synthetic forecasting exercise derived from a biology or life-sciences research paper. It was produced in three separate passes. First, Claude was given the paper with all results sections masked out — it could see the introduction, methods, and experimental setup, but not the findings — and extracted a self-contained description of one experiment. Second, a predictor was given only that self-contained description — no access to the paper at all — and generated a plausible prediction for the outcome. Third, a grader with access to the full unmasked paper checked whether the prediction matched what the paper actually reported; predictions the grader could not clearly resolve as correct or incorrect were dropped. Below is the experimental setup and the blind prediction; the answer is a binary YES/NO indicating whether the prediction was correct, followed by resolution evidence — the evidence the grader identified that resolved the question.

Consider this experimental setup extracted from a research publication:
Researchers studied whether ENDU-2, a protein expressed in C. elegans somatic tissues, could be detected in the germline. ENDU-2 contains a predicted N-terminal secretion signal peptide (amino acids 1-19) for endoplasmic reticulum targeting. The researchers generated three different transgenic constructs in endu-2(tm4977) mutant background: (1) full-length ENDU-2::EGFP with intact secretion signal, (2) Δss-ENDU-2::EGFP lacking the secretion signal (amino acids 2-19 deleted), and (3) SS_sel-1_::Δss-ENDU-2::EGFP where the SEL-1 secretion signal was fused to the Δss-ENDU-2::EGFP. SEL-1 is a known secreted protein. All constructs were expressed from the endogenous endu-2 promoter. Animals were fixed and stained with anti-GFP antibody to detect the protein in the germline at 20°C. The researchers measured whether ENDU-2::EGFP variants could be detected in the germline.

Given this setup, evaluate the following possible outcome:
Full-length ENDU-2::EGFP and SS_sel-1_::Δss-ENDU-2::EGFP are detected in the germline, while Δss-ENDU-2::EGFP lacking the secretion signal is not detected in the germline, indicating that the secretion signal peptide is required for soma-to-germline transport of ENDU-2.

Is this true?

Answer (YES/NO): YES